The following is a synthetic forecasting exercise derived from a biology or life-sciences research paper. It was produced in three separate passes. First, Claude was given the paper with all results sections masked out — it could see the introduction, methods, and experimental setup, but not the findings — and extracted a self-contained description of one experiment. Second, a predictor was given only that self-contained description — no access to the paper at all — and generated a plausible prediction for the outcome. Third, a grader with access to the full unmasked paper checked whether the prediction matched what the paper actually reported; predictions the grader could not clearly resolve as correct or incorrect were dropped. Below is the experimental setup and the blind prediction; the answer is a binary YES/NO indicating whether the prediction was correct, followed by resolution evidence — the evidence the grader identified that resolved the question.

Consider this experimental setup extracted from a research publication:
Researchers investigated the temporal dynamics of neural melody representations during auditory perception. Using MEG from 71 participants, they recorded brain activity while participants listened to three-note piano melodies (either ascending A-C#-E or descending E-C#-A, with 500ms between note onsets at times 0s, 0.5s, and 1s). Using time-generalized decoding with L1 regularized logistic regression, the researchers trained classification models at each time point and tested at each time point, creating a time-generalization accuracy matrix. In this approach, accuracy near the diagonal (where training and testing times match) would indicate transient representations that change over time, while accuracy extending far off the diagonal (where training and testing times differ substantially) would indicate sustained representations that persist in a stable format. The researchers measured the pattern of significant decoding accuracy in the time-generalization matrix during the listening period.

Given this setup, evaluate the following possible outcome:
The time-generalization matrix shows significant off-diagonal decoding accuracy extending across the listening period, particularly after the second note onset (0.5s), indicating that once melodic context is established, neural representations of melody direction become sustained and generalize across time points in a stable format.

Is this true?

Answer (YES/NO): NO